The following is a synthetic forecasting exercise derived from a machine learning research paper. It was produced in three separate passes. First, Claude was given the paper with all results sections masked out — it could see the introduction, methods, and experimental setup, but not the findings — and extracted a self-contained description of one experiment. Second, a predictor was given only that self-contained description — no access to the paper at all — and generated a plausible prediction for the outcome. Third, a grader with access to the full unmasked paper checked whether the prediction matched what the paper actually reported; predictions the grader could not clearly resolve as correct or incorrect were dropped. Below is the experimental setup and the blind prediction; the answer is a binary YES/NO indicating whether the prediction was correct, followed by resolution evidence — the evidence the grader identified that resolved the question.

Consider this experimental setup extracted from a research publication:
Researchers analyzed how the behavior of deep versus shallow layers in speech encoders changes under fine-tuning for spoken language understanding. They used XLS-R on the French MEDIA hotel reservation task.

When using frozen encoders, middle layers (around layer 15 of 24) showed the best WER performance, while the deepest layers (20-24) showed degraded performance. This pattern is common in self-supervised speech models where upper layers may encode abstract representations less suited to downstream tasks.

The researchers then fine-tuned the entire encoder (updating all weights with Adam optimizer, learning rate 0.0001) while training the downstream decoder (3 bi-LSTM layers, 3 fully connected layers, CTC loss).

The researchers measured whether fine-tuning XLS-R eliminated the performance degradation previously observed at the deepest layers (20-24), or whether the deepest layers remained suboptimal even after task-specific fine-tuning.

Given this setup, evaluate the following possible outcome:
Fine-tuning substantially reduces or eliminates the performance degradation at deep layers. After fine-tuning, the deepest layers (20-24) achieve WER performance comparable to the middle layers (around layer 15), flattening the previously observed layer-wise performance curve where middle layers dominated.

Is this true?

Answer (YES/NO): NO